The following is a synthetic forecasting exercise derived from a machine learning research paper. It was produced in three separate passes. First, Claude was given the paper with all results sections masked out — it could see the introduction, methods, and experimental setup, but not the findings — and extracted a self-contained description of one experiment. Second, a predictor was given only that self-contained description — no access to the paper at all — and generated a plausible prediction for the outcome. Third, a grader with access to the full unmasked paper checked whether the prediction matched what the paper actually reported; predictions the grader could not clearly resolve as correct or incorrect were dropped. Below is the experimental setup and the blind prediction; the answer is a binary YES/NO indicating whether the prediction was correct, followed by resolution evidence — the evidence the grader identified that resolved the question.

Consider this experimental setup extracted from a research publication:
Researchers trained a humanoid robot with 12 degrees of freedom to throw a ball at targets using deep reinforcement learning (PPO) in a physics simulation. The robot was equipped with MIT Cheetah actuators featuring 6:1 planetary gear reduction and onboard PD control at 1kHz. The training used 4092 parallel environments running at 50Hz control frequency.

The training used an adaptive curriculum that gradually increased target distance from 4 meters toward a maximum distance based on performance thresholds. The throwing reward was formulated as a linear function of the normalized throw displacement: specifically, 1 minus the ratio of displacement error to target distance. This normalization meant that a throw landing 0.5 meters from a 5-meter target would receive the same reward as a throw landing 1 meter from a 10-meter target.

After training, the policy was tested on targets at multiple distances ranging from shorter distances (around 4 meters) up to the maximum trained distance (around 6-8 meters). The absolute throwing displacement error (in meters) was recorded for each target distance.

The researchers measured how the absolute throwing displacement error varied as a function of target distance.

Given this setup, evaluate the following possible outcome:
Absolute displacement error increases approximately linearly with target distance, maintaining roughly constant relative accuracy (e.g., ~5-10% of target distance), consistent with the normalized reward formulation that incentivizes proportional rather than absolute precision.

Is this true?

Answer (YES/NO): NO